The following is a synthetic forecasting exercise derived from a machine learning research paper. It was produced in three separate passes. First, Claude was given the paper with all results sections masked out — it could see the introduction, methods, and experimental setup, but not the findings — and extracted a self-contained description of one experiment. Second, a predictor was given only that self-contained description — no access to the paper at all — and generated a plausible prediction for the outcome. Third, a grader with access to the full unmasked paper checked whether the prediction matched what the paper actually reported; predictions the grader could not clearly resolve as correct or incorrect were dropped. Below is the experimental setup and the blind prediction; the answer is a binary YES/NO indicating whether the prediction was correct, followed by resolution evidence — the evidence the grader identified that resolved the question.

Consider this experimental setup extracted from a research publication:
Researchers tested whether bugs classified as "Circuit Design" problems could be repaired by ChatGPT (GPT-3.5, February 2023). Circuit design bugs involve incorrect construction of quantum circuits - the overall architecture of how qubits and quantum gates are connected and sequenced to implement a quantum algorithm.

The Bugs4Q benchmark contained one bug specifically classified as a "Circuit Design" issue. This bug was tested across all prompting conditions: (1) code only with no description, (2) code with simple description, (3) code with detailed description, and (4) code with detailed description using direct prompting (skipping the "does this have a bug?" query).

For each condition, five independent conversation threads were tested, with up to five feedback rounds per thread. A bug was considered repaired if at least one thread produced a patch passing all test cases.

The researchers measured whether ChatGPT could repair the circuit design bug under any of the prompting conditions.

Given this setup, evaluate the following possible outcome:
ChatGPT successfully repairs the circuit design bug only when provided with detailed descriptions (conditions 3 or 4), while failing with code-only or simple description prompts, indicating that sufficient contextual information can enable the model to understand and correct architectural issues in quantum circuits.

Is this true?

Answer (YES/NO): NO